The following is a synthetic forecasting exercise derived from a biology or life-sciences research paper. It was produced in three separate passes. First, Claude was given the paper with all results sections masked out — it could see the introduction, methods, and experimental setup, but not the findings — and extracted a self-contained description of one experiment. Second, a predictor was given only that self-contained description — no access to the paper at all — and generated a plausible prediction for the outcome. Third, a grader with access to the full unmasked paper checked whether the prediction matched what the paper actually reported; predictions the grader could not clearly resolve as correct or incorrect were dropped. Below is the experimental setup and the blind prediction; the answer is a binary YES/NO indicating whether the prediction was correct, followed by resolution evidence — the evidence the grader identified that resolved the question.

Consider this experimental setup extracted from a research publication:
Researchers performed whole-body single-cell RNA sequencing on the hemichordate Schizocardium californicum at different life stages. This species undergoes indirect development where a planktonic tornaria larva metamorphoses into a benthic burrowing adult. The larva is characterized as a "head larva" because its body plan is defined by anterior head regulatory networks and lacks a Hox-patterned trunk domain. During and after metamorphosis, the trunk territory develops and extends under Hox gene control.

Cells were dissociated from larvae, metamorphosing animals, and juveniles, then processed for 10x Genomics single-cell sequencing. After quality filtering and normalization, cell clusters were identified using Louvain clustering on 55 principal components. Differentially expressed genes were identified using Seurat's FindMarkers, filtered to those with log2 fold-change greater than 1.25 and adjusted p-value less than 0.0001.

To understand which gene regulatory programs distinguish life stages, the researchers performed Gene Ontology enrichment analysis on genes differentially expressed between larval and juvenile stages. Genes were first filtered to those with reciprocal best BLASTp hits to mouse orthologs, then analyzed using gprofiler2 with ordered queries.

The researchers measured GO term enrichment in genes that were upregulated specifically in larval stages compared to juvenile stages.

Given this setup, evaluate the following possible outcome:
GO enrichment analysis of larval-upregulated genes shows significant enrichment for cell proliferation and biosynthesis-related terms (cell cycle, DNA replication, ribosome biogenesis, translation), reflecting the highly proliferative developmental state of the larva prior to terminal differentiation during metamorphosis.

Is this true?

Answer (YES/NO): NO